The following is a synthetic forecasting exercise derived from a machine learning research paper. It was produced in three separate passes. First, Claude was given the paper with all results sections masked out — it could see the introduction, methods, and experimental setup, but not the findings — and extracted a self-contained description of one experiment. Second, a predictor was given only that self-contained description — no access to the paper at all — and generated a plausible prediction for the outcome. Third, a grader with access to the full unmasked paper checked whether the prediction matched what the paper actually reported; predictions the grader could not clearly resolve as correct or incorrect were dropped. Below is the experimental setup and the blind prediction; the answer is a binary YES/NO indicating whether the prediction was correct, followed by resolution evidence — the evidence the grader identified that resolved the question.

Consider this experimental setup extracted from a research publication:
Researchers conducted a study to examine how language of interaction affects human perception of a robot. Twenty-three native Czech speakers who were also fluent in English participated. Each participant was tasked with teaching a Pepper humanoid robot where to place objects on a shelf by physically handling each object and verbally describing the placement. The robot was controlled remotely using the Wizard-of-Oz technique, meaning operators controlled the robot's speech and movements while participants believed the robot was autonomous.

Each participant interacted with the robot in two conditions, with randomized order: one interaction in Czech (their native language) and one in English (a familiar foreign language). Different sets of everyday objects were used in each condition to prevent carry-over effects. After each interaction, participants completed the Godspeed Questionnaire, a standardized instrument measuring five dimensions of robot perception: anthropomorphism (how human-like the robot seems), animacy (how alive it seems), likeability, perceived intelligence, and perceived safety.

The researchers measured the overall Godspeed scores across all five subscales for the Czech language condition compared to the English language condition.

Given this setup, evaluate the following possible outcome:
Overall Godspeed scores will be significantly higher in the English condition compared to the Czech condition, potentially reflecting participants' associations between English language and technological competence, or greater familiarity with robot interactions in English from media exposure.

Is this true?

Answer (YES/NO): NO